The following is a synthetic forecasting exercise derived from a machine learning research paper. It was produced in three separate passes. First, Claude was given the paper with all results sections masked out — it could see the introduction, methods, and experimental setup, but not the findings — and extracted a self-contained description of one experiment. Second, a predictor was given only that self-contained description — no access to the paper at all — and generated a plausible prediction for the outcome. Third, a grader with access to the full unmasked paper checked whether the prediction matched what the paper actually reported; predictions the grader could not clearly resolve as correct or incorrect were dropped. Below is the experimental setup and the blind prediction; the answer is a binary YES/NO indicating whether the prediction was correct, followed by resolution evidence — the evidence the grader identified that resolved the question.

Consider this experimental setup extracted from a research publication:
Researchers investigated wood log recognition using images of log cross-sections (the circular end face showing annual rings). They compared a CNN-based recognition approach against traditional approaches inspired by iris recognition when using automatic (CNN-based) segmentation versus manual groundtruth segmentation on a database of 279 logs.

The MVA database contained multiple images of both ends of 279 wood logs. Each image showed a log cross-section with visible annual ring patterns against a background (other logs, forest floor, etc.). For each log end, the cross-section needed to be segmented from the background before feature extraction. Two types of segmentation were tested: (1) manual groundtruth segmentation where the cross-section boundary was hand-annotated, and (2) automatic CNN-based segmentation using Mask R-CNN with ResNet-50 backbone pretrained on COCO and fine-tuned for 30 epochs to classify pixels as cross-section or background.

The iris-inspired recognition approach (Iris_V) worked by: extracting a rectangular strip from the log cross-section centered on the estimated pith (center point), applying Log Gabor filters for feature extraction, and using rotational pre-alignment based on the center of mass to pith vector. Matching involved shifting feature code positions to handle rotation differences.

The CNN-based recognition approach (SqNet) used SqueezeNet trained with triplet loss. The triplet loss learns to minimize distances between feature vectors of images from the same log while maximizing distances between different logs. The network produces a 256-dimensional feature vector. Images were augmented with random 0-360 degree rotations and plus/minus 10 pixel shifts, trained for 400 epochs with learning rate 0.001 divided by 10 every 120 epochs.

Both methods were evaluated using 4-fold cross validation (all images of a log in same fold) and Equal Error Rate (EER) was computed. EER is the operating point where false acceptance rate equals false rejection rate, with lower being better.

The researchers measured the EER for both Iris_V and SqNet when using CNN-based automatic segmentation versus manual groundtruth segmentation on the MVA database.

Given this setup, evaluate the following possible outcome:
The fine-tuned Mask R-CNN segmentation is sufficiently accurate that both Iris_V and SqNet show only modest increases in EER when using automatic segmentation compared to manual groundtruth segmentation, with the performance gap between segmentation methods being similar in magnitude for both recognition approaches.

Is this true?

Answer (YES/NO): NO